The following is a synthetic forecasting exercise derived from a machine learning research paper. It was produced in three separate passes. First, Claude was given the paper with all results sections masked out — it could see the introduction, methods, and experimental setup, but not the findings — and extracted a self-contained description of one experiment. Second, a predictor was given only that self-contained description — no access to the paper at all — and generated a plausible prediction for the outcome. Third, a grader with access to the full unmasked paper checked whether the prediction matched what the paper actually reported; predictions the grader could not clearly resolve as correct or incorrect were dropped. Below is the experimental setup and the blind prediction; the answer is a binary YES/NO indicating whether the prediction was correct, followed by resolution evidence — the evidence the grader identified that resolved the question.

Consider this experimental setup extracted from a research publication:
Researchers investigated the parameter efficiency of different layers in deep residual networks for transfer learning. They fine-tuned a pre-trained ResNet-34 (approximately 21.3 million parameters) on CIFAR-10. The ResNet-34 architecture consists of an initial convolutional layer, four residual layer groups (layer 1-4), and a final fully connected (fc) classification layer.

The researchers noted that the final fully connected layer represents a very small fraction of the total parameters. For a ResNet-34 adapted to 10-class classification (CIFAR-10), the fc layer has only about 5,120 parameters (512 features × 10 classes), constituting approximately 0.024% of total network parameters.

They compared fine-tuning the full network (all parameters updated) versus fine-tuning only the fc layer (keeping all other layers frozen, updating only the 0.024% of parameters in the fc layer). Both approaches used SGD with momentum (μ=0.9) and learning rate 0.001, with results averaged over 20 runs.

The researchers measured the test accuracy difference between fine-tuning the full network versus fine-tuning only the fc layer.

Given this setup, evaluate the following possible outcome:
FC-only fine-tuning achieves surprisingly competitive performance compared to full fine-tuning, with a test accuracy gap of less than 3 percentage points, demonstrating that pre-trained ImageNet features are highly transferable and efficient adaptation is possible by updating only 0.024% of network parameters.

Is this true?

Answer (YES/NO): NO